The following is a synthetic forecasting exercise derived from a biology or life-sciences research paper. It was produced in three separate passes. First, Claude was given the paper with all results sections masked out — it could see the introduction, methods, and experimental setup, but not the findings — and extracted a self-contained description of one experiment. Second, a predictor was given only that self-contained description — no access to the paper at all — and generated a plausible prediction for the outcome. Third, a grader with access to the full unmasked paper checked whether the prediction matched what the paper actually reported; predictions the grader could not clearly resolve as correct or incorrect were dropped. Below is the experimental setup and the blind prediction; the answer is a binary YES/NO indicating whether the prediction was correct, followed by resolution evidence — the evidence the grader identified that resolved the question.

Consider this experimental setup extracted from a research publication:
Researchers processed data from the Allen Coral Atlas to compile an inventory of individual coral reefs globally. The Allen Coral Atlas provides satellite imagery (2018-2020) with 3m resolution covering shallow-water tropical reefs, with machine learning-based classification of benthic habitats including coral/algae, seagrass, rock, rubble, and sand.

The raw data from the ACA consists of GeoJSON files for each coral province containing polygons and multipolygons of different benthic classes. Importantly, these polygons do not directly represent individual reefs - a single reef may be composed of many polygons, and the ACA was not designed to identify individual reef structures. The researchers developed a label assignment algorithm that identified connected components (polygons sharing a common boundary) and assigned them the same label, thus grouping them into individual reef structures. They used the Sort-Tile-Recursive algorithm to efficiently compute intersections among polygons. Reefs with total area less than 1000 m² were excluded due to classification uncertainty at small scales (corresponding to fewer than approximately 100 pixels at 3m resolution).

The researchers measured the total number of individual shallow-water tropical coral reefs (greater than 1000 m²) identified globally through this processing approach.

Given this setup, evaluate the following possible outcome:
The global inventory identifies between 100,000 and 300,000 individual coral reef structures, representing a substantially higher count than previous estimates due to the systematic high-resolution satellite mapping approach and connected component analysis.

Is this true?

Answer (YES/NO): NO